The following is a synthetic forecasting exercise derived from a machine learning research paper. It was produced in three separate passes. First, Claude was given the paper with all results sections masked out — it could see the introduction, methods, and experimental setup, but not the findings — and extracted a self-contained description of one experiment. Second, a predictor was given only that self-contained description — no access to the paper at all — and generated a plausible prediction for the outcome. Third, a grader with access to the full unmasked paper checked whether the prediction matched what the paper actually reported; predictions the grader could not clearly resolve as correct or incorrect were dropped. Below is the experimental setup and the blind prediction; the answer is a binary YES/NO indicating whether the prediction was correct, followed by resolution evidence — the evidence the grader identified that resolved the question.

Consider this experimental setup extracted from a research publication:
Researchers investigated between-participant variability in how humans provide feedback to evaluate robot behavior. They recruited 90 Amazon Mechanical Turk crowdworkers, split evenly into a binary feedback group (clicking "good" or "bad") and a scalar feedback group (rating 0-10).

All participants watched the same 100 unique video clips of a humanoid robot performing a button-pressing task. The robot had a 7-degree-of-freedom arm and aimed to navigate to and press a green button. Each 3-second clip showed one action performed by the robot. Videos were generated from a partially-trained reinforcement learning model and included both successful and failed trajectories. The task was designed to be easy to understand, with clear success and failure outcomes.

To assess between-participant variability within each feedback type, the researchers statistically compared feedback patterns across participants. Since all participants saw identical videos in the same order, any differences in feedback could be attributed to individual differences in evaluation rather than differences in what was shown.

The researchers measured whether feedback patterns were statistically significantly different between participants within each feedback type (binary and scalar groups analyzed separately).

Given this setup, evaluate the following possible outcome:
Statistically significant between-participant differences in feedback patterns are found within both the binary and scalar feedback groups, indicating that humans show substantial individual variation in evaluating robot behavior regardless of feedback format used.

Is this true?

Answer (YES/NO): YES